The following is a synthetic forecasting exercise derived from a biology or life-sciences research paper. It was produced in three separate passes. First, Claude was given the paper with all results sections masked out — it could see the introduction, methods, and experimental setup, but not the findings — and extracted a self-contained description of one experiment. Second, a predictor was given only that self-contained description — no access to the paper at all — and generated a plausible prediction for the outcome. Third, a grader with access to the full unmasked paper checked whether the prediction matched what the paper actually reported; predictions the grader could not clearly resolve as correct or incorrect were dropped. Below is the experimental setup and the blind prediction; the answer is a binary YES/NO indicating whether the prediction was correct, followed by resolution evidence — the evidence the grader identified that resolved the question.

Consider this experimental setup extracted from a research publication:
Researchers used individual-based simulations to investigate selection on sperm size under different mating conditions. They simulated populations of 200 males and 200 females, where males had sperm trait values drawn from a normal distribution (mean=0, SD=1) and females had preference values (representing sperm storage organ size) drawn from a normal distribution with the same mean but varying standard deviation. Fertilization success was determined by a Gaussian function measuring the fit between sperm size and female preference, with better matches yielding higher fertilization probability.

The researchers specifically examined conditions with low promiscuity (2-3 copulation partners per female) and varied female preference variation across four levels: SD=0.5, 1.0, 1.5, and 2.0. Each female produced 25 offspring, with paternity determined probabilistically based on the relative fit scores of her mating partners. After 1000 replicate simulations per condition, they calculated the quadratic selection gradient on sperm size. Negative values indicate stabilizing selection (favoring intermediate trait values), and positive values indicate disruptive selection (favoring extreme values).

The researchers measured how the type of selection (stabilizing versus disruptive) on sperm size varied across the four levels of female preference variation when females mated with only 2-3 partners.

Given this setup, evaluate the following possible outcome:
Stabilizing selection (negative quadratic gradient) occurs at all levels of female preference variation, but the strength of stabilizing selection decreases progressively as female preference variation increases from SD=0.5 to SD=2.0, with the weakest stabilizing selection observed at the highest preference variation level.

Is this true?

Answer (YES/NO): NO